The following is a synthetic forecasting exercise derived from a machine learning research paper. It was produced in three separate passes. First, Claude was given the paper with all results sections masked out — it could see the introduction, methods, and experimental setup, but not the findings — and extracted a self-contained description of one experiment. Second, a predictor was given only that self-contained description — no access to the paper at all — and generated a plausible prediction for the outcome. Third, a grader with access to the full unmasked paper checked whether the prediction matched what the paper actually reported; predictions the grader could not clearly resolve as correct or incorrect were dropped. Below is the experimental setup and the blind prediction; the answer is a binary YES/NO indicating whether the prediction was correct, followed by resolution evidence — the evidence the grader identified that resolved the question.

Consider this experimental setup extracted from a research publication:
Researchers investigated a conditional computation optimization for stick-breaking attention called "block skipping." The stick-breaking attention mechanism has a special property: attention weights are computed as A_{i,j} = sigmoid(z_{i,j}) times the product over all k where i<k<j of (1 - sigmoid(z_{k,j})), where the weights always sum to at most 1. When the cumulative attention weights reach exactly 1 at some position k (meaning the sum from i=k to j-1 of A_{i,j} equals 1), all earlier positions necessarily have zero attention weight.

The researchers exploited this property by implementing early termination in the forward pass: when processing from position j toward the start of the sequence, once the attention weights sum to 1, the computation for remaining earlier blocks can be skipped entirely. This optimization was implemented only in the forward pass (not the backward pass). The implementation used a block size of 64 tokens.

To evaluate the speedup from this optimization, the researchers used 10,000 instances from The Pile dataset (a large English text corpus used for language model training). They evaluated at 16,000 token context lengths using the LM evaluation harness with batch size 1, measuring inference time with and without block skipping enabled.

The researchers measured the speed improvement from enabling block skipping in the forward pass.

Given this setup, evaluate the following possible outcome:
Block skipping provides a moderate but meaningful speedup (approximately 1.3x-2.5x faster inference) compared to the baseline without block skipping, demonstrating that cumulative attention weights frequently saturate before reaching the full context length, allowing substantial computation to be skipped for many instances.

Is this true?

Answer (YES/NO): NO